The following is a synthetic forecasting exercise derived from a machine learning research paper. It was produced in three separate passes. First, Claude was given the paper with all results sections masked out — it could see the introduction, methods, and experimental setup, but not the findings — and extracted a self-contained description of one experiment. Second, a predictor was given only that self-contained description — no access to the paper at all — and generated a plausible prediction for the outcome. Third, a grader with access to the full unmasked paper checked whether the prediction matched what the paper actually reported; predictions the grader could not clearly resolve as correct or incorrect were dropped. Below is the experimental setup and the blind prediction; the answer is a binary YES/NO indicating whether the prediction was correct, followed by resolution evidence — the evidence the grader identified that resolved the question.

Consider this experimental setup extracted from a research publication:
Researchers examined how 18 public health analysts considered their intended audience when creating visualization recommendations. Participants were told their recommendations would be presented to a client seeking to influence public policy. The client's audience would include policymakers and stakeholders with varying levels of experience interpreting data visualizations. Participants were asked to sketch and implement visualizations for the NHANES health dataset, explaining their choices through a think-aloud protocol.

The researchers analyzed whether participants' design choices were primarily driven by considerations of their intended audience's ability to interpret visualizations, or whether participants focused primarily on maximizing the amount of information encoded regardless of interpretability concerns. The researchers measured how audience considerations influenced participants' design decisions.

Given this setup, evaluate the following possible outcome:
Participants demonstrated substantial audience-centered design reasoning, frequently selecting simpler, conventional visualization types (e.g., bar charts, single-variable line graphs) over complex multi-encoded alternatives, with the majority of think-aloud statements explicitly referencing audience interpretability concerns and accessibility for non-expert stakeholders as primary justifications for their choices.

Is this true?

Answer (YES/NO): NO